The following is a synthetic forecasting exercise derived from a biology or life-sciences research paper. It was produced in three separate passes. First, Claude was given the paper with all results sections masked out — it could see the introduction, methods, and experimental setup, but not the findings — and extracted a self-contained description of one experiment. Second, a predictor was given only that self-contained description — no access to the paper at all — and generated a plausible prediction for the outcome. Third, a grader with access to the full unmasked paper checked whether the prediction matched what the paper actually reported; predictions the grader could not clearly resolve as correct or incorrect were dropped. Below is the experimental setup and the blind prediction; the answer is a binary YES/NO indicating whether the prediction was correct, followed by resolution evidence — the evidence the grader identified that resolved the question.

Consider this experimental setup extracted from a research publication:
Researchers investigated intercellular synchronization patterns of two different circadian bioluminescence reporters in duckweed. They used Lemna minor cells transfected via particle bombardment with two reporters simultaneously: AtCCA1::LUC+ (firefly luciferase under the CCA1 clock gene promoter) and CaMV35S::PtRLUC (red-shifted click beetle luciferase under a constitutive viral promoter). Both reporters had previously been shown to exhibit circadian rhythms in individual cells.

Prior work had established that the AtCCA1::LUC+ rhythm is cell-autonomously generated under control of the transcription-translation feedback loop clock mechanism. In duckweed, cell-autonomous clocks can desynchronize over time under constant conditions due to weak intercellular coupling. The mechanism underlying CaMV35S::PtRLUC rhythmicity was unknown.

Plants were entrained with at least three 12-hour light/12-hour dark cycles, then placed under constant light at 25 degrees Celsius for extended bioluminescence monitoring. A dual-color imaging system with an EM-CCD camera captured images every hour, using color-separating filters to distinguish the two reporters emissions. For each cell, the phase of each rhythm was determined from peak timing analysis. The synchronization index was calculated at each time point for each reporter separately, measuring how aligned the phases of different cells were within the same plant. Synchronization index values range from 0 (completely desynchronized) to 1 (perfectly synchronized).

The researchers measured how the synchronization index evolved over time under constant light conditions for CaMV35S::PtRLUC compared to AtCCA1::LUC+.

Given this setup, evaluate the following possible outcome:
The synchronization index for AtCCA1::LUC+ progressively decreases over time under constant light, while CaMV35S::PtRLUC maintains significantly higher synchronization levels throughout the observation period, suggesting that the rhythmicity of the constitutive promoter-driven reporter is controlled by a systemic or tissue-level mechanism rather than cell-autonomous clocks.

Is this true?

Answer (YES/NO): NO